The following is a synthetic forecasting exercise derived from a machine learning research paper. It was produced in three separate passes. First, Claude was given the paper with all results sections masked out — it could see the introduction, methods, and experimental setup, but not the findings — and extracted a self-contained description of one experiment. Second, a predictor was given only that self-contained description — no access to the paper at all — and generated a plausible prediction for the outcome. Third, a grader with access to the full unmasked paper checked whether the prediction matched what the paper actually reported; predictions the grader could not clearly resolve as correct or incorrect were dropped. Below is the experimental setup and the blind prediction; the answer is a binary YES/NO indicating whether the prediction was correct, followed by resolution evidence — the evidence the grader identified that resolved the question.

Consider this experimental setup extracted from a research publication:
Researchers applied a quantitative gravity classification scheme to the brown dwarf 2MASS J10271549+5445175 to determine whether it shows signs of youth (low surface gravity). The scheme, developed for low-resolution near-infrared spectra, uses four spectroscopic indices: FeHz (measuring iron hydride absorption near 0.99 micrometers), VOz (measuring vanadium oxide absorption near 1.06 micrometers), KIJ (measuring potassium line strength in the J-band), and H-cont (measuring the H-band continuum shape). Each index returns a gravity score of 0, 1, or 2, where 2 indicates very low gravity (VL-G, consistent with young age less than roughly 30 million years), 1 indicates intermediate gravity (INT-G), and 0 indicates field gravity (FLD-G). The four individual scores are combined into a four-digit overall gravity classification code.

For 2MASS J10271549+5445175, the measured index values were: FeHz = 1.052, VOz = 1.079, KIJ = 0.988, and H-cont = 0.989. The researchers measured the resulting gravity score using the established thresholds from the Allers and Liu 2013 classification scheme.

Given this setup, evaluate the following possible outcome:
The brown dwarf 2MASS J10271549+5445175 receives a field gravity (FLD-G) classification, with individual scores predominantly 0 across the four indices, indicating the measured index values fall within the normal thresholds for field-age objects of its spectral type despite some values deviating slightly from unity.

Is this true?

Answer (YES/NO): NO